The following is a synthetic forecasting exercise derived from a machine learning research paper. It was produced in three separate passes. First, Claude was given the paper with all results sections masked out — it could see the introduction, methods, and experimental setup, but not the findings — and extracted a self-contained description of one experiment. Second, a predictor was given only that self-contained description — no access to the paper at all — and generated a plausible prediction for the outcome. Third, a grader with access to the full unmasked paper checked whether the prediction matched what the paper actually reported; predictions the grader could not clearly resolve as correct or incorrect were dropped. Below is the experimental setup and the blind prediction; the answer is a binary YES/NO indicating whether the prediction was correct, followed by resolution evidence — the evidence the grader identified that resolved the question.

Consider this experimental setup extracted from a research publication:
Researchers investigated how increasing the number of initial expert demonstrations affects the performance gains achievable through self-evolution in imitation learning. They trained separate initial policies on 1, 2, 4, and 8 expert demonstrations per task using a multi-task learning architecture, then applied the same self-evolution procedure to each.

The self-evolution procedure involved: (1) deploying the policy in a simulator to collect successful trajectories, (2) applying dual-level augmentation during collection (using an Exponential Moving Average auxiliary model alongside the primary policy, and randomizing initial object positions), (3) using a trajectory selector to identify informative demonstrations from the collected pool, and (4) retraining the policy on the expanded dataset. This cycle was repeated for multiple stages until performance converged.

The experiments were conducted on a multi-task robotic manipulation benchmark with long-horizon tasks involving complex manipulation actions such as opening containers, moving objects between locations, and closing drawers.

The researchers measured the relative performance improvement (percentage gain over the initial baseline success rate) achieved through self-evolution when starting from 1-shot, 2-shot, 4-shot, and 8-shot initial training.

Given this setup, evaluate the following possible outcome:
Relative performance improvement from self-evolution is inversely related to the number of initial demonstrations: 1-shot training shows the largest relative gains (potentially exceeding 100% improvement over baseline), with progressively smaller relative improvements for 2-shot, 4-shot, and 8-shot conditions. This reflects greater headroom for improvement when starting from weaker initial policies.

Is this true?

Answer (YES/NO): YES